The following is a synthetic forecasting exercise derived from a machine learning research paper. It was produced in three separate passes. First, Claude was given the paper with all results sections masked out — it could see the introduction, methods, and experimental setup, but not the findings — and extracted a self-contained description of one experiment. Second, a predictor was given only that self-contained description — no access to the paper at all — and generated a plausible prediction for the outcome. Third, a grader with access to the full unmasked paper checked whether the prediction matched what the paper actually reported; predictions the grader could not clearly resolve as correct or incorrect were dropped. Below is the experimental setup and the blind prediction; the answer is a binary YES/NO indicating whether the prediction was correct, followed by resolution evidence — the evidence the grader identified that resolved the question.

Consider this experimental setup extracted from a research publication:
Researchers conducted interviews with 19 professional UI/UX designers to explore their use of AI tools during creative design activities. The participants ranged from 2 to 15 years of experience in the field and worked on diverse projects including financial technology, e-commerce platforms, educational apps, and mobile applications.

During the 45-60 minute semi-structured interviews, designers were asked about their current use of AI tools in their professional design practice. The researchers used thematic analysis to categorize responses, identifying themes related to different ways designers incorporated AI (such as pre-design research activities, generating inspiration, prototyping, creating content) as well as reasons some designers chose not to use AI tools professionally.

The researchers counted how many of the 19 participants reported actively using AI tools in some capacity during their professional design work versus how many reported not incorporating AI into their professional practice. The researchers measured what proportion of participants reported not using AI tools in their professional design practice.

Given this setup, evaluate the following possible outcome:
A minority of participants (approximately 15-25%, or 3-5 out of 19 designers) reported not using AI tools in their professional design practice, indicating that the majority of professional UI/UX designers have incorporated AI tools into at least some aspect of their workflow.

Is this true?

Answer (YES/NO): NO